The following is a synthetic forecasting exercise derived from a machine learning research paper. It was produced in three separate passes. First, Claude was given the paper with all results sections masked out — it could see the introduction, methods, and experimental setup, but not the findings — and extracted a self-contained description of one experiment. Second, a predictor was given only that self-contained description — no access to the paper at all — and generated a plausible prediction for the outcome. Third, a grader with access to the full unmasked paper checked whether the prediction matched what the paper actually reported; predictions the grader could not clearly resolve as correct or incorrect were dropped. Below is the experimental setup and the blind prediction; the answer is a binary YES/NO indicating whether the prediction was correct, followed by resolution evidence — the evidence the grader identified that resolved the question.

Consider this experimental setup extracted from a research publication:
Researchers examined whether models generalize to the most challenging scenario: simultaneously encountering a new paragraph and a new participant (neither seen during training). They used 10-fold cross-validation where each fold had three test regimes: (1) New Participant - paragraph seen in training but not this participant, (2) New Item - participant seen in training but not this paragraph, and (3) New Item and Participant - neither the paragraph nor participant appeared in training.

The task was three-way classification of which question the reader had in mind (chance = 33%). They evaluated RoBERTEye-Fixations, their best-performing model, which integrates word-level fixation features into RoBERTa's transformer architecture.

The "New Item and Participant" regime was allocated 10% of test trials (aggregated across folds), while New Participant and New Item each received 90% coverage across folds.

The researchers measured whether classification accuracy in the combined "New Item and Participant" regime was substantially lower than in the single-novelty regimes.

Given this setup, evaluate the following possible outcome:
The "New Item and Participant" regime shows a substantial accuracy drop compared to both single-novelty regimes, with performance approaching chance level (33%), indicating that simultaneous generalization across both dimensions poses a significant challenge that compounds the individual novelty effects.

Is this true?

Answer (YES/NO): NO